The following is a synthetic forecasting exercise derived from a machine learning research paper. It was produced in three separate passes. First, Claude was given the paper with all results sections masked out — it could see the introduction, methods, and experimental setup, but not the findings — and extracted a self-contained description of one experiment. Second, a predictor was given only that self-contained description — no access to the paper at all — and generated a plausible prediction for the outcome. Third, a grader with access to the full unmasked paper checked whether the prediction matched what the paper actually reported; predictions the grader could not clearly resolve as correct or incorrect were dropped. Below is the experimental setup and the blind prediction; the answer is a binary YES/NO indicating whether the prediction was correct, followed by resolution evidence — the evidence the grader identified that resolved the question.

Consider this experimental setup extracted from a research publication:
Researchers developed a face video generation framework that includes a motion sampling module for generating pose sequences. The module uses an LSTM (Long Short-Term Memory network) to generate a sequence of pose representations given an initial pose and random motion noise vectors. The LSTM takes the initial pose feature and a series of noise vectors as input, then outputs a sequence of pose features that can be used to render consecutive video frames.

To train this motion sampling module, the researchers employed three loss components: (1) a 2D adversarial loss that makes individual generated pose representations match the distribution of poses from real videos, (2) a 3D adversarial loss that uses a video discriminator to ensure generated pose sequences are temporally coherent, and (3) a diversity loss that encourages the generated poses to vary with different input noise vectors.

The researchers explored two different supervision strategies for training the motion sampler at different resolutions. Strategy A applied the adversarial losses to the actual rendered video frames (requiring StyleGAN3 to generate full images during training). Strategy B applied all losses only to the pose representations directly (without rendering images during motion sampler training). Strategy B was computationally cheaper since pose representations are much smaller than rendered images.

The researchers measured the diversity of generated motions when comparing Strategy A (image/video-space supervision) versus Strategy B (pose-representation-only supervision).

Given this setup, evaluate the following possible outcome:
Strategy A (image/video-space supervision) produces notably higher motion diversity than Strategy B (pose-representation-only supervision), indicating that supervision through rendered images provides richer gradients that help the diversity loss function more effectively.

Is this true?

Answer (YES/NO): YES